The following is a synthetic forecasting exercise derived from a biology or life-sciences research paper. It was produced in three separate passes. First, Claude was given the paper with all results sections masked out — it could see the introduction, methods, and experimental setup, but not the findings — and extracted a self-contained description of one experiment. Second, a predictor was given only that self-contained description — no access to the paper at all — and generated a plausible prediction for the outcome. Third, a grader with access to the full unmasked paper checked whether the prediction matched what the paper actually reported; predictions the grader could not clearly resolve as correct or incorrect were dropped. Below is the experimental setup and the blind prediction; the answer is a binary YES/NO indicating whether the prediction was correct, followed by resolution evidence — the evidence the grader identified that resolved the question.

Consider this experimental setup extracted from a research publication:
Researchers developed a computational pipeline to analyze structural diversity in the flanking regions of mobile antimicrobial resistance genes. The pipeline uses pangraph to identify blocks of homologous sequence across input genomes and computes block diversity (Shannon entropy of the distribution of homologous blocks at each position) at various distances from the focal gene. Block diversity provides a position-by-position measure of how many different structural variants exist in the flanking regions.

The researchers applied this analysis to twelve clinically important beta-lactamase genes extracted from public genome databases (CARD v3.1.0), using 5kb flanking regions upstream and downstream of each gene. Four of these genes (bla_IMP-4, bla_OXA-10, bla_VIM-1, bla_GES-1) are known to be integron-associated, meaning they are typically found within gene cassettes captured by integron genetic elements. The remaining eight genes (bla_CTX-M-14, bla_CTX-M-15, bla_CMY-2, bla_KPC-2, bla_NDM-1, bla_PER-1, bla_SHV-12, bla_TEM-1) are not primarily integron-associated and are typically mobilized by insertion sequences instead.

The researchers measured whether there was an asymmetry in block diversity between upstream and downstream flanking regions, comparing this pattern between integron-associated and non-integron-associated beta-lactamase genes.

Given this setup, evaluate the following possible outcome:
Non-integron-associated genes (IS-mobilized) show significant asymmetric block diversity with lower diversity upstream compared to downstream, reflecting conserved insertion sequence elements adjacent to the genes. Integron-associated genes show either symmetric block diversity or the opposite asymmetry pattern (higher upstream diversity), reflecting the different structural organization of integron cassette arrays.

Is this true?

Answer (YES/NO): NO